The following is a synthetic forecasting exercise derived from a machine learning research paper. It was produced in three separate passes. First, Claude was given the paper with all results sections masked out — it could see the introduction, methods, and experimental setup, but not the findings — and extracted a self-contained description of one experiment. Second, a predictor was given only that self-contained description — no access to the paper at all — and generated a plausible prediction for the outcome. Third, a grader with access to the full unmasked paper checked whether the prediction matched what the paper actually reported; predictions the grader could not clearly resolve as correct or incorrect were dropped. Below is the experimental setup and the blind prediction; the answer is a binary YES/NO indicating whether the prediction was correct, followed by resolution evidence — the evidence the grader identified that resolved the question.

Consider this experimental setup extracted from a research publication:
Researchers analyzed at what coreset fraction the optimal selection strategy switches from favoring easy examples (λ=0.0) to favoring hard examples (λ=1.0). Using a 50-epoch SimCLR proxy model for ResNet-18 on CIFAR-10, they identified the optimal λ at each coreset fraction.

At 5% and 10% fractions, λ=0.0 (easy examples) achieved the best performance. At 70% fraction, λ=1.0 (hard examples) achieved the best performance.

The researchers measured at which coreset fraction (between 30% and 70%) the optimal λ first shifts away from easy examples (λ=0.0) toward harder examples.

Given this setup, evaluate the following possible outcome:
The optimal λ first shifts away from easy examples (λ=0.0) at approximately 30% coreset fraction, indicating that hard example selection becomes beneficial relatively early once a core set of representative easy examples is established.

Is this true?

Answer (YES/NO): NO